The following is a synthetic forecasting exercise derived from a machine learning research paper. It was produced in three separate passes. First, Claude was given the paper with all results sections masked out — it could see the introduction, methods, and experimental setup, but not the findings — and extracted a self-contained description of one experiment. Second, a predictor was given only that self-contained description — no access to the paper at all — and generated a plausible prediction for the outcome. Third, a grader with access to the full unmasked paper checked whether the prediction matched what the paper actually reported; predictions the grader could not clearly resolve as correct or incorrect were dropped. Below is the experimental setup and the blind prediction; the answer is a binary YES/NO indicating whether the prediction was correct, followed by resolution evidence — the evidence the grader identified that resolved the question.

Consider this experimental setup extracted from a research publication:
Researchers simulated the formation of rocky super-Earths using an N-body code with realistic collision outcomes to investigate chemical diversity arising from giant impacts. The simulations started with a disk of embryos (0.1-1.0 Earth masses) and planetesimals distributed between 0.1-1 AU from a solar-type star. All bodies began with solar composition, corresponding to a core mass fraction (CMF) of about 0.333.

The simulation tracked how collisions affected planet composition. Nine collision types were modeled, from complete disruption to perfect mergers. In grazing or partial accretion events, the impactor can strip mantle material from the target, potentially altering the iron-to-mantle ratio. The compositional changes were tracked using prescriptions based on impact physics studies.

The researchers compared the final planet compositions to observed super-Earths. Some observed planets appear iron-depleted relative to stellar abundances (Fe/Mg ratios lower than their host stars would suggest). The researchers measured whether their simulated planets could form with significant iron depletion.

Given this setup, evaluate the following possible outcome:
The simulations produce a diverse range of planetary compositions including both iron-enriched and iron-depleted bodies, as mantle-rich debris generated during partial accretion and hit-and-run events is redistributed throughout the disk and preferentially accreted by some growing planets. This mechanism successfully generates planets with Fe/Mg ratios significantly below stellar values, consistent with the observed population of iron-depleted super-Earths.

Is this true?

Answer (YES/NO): NO